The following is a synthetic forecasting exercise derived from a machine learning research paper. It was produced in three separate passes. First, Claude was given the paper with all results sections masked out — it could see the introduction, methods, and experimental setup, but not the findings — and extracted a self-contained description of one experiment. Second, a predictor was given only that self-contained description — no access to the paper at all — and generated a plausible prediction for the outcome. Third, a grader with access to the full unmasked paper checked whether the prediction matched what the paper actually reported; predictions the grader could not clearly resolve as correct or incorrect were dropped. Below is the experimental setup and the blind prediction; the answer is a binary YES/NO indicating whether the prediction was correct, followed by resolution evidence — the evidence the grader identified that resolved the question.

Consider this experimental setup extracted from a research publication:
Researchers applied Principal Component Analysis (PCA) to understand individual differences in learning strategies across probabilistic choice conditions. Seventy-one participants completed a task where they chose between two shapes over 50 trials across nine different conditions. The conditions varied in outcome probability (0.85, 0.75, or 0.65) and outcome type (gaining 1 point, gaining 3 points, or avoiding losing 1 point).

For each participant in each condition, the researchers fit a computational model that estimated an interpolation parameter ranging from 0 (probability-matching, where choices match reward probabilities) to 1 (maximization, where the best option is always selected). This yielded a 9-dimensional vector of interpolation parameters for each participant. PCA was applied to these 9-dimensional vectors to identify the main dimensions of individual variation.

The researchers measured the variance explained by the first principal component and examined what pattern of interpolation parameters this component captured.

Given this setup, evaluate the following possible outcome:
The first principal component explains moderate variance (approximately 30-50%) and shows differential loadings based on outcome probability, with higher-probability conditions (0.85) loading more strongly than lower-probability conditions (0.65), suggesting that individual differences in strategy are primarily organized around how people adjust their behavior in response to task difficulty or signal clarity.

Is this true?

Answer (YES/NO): NO